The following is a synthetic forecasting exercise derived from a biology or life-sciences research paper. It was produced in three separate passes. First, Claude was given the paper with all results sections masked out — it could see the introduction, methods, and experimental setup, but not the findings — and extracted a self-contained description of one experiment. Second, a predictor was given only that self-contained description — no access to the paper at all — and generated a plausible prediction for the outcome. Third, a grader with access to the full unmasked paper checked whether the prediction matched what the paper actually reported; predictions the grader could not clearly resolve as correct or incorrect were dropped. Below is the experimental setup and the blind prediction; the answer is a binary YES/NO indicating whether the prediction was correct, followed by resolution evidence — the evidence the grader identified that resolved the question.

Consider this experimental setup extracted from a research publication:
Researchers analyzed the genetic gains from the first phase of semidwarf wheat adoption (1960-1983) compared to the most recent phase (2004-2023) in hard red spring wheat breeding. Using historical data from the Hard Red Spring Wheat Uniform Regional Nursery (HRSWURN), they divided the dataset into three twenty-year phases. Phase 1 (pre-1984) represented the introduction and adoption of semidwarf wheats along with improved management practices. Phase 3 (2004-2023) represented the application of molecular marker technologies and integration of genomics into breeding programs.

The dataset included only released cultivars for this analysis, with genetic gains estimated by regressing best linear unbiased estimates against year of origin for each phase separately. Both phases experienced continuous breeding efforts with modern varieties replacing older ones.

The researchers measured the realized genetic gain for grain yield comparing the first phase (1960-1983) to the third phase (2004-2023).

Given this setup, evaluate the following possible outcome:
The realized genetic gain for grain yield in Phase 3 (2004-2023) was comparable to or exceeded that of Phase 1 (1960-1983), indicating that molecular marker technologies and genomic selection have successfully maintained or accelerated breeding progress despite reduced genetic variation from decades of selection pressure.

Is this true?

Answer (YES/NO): NO